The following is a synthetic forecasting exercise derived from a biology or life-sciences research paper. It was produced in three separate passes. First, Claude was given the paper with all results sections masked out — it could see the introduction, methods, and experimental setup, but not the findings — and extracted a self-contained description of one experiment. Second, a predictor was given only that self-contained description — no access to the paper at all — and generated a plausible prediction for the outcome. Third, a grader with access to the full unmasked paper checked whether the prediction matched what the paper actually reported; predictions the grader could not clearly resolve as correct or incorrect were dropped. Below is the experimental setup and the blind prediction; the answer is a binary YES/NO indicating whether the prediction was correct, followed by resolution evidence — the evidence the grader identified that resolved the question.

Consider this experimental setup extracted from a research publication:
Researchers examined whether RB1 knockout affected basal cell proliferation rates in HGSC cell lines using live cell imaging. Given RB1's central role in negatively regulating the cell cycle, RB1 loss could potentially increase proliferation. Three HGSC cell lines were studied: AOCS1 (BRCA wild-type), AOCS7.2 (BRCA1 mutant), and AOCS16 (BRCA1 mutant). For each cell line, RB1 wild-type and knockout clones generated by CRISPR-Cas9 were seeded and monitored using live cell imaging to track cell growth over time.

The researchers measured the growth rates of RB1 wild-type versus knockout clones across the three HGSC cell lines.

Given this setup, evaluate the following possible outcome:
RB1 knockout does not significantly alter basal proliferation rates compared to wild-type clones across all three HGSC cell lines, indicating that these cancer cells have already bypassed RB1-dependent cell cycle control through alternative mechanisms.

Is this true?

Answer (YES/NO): YES